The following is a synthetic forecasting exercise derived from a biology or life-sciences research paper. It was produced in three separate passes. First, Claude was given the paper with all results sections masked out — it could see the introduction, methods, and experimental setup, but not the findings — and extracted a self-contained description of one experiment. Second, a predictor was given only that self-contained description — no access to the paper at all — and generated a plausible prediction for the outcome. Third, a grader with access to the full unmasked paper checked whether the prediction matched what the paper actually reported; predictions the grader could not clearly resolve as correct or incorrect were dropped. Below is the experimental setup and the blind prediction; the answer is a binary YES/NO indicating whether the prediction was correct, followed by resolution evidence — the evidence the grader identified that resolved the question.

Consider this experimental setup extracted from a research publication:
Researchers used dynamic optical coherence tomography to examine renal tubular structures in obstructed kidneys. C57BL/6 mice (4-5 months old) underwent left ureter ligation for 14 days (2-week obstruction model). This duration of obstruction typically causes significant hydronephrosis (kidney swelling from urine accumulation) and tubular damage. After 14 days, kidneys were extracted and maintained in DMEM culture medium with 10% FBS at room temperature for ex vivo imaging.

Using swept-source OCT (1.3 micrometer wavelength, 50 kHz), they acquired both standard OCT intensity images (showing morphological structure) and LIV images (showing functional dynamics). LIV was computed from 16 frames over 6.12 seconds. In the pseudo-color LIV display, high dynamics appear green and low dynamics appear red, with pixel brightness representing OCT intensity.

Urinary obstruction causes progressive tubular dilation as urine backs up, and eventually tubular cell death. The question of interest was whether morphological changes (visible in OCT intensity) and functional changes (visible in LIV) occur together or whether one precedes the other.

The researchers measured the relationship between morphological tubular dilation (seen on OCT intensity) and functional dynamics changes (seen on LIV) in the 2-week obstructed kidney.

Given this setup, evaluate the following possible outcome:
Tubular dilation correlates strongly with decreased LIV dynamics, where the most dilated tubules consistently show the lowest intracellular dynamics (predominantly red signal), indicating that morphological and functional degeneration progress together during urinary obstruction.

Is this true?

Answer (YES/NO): NO